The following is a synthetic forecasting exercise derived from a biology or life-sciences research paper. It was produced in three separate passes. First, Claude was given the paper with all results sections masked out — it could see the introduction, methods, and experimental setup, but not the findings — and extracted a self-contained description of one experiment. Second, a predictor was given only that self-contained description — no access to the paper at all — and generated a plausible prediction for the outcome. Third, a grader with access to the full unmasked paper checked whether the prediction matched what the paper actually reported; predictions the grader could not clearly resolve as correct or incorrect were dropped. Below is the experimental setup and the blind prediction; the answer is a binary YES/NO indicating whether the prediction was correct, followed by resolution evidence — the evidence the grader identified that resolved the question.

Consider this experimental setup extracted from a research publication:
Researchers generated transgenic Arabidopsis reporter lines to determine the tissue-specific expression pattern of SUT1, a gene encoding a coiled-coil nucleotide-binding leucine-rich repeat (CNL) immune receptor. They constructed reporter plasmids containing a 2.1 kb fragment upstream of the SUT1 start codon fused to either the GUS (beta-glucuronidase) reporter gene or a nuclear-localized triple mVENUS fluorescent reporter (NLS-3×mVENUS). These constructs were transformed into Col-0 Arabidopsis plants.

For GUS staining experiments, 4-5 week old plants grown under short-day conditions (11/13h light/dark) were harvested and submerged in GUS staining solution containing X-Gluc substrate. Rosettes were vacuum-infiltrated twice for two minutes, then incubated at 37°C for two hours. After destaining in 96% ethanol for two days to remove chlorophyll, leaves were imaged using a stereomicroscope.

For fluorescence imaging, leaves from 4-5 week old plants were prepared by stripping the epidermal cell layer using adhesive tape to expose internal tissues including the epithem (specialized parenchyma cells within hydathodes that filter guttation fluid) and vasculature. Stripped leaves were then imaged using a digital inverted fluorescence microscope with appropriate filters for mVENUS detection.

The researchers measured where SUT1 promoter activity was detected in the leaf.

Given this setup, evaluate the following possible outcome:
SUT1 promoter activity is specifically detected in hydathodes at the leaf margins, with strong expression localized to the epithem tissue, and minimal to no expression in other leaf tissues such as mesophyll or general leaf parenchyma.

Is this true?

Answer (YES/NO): NO